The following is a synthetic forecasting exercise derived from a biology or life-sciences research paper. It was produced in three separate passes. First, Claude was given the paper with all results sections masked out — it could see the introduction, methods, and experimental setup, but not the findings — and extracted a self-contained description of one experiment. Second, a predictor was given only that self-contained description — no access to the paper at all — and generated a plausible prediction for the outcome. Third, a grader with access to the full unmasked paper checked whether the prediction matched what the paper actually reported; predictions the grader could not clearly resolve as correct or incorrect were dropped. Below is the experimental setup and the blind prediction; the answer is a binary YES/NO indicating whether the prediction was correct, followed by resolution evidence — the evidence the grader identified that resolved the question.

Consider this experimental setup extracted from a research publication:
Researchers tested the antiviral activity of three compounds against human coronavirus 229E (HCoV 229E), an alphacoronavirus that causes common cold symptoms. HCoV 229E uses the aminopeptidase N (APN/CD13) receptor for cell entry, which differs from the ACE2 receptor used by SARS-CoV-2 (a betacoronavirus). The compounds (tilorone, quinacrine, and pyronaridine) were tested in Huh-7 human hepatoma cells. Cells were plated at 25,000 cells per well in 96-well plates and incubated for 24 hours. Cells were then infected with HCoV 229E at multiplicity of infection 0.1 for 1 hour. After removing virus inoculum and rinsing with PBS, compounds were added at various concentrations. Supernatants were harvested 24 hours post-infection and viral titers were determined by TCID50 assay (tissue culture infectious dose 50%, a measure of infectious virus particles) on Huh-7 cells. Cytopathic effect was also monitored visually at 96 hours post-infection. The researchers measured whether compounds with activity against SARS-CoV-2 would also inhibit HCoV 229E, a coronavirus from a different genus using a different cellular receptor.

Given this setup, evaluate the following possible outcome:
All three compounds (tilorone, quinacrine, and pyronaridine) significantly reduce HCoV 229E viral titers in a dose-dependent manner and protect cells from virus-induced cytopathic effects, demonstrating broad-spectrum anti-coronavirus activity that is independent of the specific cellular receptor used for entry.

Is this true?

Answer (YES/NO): NO